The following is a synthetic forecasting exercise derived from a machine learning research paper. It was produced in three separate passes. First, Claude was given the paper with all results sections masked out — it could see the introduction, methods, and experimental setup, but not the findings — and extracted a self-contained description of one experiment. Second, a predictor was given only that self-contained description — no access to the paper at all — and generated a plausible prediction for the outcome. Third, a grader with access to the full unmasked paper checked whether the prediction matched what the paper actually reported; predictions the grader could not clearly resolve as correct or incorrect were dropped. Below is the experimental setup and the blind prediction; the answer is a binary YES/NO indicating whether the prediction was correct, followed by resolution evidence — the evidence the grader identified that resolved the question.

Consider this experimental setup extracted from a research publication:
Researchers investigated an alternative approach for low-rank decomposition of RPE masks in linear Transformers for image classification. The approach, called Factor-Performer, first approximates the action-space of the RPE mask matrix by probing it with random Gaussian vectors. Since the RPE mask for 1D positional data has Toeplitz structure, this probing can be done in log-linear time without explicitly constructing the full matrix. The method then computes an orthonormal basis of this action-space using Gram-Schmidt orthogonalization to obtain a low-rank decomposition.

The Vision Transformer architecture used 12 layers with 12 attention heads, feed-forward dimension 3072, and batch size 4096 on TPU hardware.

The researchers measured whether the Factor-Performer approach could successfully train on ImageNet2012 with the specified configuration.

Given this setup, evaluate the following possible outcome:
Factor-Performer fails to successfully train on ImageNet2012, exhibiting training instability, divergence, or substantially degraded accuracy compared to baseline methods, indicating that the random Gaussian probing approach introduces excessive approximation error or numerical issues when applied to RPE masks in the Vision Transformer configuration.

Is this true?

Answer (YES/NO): NO